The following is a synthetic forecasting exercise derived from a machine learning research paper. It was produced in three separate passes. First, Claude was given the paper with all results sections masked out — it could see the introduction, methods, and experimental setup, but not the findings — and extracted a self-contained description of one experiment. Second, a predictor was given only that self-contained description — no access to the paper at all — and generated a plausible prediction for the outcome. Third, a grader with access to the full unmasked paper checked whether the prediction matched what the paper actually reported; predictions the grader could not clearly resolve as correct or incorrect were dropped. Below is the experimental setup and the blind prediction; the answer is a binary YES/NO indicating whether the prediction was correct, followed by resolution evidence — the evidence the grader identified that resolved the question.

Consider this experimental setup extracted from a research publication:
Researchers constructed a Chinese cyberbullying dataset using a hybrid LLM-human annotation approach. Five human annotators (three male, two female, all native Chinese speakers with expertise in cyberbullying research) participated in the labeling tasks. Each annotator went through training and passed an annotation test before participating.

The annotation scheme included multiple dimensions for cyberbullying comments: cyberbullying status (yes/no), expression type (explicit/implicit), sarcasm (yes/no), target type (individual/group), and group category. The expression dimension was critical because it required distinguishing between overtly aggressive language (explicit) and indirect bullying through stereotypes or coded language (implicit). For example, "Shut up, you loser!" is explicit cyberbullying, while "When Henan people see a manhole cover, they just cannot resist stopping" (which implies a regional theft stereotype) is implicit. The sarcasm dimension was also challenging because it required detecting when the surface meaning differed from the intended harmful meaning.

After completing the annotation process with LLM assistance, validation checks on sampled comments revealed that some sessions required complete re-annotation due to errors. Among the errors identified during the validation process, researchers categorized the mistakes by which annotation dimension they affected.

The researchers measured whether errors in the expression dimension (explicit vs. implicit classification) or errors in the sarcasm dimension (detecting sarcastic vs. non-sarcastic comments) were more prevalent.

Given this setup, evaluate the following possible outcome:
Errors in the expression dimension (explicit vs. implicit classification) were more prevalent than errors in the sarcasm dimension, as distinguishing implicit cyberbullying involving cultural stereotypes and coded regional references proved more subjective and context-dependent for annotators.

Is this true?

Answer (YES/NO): YES